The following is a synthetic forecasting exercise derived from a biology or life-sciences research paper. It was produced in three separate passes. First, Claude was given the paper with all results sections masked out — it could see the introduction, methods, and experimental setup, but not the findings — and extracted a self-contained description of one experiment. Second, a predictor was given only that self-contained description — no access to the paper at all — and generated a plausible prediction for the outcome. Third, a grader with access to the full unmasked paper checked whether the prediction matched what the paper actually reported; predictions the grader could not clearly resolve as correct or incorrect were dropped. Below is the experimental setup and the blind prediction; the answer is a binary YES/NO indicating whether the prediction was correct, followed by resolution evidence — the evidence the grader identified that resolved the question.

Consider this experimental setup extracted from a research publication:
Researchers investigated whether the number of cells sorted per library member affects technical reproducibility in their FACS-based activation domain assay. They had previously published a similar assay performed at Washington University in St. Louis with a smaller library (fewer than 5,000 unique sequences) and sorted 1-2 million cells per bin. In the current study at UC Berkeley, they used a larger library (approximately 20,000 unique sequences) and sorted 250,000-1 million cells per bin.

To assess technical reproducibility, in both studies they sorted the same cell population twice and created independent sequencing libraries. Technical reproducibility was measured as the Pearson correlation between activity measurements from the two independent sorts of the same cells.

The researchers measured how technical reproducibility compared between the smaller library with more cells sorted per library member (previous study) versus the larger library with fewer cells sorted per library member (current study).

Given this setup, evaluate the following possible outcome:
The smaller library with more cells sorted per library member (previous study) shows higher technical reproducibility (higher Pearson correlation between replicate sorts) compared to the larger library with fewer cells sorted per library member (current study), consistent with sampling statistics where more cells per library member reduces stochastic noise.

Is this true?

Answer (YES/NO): YES